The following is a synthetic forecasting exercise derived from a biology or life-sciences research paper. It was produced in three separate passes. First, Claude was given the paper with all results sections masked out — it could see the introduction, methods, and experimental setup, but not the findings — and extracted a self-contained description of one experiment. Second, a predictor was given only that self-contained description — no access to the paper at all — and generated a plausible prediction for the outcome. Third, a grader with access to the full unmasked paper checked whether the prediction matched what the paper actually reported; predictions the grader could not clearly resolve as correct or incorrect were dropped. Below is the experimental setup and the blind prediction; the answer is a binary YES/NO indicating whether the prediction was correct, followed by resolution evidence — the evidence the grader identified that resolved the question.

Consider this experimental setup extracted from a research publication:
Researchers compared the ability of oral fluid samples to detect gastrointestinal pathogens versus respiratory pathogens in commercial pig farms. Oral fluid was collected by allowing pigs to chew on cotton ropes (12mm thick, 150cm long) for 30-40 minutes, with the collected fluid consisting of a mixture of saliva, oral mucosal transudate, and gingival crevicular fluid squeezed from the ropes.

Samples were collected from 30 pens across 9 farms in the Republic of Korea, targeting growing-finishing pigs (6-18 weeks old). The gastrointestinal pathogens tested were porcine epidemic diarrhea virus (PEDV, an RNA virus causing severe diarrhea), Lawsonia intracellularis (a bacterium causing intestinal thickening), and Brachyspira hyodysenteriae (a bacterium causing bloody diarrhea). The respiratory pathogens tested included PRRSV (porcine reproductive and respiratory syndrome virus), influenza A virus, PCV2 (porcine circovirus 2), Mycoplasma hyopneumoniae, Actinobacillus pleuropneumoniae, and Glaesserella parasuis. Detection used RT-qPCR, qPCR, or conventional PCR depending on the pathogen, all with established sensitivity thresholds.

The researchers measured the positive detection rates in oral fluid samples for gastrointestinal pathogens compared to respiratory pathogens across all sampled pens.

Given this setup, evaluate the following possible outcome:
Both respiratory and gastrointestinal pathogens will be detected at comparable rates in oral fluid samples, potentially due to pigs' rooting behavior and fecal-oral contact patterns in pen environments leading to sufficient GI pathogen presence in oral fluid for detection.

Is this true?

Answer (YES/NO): NO